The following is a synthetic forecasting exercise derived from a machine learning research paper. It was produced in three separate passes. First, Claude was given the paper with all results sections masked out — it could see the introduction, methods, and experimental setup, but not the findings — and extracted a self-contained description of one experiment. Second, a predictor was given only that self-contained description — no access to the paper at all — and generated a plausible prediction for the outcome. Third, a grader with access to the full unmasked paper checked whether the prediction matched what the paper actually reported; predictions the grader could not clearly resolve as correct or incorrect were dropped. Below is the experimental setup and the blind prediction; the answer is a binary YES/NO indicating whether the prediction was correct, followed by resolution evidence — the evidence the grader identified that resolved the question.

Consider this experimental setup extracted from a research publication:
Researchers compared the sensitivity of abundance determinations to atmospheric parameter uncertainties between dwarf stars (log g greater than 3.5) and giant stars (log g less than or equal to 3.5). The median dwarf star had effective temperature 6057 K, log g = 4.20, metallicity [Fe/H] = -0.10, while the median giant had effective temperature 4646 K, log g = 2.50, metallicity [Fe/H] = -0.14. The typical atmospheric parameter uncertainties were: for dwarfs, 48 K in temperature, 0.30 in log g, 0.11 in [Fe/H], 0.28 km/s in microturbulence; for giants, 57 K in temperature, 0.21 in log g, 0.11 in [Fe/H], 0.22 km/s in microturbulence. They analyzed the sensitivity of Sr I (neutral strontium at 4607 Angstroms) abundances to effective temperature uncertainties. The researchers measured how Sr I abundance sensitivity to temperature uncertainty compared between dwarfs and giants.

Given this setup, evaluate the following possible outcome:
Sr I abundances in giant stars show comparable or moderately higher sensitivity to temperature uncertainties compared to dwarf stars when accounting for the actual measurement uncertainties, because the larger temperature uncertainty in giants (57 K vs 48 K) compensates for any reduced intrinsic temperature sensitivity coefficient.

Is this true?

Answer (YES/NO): YES